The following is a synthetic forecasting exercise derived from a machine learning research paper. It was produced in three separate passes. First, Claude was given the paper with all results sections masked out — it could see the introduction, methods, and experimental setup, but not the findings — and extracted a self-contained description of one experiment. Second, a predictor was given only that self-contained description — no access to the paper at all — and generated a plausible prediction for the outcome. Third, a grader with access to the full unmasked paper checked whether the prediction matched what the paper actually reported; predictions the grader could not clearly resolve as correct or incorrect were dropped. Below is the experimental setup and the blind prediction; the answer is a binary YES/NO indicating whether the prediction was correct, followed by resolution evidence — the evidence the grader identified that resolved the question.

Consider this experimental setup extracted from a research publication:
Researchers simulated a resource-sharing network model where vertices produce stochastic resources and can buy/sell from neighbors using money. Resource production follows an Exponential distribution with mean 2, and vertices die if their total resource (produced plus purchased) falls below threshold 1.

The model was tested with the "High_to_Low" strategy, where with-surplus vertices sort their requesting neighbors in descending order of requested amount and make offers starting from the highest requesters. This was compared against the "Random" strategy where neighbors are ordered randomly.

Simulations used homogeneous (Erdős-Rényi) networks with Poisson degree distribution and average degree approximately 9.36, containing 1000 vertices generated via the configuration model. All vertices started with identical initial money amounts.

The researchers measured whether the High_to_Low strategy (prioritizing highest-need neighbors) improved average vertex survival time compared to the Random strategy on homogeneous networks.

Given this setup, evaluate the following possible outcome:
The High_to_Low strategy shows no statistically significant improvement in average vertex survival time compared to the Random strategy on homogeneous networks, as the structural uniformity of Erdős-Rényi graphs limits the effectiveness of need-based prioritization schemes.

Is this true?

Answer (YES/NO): NO